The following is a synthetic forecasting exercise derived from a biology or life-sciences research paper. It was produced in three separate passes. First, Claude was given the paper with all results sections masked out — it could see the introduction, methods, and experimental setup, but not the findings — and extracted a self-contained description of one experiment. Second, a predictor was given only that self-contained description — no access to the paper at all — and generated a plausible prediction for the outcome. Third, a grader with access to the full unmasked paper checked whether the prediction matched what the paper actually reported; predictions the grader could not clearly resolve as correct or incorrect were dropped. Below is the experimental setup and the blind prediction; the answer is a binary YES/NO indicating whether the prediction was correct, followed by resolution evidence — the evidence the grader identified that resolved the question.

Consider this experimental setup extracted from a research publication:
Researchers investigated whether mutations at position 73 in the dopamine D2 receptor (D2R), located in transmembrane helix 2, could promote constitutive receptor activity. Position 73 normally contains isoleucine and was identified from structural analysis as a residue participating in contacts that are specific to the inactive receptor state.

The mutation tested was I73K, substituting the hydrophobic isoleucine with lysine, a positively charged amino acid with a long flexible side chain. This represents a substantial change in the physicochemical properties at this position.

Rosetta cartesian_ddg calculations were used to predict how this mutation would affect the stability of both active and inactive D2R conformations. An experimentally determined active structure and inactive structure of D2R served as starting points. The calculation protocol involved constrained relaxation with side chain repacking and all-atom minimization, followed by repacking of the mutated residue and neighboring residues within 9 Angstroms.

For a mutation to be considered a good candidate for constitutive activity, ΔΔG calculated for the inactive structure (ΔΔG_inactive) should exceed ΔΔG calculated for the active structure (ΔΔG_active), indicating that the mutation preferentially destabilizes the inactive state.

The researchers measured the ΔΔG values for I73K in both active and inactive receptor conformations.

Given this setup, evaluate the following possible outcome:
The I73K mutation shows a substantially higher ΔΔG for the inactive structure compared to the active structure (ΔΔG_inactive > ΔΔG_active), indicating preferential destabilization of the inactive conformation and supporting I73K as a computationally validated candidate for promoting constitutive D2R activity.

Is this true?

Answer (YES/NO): YES